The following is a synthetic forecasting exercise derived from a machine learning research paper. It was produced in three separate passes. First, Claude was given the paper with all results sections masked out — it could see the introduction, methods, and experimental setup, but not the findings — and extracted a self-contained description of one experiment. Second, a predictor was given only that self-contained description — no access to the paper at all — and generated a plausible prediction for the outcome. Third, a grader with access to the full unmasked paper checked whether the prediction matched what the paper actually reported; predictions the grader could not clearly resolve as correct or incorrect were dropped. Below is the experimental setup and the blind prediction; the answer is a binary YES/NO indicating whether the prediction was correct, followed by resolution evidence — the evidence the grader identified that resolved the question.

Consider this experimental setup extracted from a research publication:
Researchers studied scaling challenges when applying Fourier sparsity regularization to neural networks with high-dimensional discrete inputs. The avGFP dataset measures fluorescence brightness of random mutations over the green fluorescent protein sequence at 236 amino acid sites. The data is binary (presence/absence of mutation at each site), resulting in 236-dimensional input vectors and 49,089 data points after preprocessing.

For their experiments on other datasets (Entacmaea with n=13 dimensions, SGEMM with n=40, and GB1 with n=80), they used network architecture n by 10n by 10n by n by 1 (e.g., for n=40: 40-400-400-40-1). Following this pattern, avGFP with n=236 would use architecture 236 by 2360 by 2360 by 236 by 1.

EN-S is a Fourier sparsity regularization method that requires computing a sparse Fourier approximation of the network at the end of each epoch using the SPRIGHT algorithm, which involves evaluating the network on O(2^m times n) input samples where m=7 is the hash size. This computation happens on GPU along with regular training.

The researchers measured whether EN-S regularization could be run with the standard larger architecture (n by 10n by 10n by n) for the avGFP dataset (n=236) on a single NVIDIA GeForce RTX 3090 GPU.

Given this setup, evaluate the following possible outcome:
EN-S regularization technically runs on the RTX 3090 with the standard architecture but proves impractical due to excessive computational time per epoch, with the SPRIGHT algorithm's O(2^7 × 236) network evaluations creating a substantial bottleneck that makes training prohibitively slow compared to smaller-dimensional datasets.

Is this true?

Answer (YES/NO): NO